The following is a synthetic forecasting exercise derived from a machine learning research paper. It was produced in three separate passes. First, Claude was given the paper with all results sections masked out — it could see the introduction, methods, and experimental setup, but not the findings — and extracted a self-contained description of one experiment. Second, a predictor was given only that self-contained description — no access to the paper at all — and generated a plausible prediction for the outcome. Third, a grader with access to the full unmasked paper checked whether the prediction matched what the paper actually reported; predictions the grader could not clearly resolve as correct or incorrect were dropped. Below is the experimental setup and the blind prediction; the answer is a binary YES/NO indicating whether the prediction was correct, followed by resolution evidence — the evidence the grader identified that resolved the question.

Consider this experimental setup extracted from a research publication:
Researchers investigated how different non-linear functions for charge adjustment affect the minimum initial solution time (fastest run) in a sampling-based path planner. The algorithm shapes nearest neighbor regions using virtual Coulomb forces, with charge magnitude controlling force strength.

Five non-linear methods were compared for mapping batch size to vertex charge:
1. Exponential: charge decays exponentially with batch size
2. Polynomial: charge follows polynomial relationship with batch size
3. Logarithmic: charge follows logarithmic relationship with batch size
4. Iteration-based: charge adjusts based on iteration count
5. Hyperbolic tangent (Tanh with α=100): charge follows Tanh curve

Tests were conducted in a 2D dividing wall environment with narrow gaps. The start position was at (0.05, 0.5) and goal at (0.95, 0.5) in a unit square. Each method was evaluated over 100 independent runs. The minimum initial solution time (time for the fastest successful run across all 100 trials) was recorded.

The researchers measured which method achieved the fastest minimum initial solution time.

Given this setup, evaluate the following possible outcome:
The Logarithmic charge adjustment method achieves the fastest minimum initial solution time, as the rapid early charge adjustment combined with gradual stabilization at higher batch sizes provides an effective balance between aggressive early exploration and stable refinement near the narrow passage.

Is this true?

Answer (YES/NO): NO